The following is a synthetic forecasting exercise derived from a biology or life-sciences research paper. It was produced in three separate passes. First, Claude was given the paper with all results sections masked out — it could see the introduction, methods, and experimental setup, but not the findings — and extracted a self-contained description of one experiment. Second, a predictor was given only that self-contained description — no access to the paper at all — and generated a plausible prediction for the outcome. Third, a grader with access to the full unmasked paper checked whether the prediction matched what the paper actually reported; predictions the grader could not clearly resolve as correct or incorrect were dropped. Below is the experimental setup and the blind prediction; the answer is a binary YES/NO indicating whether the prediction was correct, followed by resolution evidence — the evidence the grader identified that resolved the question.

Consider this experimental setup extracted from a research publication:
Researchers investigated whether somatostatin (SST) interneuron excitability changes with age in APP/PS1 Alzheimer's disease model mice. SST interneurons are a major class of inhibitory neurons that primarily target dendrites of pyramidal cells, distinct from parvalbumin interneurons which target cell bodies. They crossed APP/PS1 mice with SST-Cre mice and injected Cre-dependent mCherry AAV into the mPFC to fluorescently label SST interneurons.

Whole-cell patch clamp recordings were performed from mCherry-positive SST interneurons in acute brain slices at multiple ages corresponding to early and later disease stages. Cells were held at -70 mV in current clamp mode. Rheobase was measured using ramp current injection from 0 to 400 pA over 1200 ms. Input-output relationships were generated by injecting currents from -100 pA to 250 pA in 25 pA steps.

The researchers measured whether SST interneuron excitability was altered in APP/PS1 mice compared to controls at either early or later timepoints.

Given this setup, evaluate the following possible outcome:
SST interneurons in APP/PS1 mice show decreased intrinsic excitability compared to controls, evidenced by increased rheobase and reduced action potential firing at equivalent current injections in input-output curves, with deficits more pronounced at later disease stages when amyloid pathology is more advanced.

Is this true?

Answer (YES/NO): NO